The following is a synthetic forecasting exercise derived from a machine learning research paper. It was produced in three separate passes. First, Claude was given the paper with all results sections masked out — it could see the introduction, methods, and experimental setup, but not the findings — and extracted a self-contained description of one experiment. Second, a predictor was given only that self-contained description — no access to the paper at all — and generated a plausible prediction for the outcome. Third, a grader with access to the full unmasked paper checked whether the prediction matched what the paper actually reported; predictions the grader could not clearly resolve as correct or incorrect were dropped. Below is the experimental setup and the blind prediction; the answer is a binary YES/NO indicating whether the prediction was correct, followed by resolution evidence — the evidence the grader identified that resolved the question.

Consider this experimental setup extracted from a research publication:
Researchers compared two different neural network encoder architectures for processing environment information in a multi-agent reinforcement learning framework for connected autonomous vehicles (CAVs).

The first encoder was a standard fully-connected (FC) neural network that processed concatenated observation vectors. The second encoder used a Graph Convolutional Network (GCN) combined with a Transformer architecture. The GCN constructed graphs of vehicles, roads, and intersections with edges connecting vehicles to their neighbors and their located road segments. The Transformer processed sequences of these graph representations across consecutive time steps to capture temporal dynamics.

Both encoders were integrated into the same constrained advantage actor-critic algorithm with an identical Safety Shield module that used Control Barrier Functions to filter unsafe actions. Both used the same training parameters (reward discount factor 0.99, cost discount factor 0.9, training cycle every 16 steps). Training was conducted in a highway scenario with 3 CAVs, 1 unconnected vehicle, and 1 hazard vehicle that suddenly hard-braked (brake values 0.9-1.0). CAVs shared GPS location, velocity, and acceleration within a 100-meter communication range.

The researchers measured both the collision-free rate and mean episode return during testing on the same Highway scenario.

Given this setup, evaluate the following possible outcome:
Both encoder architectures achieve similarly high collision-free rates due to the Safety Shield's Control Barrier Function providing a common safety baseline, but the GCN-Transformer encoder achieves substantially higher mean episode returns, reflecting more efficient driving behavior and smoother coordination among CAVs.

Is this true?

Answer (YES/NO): NO